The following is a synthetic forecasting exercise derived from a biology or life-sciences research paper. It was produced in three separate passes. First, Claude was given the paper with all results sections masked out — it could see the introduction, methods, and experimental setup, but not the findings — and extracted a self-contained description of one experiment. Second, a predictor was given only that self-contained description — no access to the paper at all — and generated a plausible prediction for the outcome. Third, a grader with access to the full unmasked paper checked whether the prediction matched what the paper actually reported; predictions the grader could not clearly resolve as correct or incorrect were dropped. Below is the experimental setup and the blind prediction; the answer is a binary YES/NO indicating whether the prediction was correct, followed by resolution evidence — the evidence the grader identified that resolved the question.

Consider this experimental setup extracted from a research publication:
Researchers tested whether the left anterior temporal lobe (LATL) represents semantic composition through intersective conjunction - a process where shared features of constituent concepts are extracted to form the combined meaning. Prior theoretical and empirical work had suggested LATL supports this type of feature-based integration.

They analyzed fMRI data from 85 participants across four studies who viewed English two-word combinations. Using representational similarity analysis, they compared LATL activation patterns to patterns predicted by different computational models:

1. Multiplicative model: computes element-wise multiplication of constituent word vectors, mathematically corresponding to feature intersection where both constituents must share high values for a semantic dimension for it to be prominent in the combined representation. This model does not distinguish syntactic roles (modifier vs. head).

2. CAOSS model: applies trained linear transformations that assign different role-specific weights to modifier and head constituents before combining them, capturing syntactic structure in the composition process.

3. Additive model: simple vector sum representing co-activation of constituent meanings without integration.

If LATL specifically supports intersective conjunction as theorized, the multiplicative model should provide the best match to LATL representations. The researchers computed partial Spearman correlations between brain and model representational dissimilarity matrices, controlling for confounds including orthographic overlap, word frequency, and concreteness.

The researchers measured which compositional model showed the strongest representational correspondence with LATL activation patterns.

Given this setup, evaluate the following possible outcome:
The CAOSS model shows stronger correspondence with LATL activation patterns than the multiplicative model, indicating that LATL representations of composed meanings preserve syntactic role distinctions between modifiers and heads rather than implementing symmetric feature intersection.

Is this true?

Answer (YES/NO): NO